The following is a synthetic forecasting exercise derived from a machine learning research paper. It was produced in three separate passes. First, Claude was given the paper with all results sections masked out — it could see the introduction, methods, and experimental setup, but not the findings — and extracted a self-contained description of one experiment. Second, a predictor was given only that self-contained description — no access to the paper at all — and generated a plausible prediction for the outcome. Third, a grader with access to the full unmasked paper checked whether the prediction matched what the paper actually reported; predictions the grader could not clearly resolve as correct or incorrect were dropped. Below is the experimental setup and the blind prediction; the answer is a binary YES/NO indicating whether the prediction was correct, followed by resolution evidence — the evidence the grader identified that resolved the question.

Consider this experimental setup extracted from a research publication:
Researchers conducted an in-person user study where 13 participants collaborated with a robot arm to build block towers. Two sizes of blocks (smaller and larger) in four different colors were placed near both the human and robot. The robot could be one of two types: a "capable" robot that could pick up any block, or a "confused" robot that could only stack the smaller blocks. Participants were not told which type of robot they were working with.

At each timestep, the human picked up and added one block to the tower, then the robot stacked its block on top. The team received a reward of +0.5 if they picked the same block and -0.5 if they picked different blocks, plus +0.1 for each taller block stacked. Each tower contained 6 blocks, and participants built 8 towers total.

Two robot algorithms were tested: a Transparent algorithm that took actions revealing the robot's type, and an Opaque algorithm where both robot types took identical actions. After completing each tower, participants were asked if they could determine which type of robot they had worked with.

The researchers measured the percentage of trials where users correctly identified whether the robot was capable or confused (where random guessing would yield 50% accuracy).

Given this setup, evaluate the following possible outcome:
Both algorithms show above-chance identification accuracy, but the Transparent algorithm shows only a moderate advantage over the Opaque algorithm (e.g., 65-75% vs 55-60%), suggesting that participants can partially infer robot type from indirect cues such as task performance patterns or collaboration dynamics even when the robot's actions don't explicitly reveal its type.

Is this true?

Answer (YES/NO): NO